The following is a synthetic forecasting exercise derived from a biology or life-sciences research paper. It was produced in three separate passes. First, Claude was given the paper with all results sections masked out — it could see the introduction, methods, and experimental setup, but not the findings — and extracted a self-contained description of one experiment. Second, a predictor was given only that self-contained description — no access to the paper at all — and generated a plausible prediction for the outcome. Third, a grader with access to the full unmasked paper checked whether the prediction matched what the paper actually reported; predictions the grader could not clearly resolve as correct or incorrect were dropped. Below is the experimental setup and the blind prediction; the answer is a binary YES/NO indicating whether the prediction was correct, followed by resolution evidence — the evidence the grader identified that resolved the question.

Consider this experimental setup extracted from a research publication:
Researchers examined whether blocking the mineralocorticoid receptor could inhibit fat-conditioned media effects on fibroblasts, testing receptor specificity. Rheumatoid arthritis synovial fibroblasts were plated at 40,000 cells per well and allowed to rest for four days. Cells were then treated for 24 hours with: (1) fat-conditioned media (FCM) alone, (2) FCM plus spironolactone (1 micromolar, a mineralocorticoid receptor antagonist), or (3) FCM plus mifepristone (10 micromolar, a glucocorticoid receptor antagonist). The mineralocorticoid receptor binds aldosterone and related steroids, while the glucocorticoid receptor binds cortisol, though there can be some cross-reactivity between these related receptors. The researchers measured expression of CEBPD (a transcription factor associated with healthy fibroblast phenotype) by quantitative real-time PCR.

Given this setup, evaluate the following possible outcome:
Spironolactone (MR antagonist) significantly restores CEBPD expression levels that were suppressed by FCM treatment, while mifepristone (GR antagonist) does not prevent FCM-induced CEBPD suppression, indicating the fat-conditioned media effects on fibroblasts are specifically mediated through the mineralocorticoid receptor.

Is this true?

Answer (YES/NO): NO